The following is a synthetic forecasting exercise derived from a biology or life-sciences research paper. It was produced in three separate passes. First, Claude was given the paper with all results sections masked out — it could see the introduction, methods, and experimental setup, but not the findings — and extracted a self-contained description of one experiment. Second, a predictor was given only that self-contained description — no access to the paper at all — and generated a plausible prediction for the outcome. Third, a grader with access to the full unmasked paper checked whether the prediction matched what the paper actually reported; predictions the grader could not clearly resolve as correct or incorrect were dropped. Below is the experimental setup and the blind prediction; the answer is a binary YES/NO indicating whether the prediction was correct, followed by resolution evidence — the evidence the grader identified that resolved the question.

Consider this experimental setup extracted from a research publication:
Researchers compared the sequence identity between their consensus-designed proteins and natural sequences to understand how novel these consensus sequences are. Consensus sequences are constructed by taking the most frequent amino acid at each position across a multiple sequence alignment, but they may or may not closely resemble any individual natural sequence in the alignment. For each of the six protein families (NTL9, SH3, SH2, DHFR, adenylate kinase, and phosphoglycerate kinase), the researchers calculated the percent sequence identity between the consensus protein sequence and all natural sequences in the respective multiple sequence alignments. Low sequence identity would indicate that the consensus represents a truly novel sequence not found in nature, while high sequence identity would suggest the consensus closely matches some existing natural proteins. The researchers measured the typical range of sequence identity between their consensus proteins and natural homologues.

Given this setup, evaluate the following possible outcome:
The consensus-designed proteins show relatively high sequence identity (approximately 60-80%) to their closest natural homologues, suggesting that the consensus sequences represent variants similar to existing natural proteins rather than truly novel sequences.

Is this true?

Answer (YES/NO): NO